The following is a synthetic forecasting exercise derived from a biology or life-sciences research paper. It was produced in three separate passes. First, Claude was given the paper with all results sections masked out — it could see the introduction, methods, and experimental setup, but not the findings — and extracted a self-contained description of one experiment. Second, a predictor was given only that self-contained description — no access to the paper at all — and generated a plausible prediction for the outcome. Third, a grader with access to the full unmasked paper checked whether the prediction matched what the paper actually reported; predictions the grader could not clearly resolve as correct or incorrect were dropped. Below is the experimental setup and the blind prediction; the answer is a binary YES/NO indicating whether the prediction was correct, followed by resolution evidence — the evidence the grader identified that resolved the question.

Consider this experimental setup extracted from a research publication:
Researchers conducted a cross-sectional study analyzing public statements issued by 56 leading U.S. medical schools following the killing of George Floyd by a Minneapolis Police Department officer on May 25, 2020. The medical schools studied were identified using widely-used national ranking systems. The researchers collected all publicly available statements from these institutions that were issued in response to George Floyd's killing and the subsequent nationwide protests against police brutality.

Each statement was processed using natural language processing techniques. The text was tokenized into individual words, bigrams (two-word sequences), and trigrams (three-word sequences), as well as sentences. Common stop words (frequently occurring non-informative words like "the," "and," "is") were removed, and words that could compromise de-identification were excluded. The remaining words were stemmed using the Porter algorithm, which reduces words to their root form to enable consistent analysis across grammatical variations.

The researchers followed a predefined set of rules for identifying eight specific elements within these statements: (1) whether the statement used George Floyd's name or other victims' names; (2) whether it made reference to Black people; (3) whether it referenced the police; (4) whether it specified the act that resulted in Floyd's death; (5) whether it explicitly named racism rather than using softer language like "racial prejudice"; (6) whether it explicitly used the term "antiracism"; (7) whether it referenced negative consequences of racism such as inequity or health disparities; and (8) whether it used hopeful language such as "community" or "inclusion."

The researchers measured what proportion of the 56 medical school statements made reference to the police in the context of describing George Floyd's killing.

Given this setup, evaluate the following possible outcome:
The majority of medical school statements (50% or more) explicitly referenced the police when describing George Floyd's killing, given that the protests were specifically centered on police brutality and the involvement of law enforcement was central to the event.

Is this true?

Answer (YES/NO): YES